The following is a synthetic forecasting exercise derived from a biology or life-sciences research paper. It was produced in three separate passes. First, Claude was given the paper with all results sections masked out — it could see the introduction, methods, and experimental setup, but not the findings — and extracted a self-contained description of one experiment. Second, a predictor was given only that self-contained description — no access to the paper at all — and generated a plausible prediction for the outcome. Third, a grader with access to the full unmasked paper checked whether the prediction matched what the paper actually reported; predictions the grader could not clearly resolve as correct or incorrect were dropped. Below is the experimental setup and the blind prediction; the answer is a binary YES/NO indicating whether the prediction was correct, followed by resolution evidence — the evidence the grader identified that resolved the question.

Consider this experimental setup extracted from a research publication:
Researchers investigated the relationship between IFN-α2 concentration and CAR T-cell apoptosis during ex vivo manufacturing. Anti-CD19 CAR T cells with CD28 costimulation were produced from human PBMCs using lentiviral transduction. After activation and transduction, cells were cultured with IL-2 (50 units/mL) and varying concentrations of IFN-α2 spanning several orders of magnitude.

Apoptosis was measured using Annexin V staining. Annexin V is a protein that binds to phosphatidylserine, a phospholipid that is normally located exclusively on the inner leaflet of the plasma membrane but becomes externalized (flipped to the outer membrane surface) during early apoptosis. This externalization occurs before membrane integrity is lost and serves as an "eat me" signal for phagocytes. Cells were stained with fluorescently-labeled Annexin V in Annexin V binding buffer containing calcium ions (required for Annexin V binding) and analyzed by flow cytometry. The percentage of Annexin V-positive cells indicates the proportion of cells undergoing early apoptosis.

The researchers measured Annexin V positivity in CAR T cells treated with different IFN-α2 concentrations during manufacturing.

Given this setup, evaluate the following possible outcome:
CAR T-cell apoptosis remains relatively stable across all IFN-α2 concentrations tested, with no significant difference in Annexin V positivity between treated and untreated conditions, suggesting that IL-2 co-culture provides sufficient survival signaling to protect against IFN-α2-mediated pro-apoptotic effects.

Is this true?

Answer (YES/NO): NO